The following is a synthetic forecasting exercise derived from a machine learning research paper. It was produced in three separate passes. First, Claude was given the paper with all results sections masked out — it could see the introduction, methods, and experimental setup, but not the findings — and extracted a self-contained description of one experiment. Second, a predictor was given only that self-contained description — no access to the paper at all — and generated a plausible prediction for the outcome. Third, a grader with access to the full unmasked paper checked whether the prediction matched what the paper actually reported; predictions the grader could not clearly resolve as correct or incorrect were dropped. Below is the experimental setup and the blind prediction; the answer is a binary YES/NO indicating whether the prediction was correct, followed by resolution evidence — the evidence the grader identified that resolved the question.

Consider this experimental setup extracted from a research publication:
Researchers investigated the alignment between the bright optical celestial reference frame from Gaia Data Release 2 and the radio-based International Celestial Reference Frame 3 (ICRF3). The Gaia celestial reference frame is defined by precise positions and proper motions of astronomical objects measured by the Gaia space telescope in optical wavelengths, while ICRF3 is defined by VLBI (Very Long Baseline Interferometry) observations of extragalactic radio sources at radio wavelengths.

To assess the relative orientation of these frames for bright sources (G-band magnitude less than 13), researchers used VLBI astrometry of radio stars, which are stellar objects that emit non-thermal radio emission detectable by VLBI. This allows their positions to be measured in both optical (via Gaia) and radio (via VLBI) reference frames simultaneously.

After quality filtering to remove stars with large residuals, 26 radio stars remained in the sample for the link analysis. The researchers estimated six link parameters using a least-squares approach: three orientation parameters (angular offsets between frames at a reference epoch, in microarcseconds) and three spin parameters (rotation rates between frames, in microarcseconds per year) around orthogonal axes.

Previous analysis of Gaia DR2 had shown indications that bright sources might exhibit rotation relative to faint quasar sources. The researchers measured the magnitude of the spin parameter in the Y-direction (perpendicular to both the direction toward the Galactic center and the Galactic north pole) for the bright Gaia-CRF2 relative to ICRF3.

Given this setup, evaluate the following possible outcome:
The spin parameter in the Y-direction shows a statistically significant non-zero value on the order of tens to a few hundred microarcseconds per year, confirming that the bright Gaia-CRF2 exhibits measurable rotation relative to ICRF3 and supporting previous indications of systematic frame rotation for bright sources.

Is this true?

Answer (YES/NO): NO